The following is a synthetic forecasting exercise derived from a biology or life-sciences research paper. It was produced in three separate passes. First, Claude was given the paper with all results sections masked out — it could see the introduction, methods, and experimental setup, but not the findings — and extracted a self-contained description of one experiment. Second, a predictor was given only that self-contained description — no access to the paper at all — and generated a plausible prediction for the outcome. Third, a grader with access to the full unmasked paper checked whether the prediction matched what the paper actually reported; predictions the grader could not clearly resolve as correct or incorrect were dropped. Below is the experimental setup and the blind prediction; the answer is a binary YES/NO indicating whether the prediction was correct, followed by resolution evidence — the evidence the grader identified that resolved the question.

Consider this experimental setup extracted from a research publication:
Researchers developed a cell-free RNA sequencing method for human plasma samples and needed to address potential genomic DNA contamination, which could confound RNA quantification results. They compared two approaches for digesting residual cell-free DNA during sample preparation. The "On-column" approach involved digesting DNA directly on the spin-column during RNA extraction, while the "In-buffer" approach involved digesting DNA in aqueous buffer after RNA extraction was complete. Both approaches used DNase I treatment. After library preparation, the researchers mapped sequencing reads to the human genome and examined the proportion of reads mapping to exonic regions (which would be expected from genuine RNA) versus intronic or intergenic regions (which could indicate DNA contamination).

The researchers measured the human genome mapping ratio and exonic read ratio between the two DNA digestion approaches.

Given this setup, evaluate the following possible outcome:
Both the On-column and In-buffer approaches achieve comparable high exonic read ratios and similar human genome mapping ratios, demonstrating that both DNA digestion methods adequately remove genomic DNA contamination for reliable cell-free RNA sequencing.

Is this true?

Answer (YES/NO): NO